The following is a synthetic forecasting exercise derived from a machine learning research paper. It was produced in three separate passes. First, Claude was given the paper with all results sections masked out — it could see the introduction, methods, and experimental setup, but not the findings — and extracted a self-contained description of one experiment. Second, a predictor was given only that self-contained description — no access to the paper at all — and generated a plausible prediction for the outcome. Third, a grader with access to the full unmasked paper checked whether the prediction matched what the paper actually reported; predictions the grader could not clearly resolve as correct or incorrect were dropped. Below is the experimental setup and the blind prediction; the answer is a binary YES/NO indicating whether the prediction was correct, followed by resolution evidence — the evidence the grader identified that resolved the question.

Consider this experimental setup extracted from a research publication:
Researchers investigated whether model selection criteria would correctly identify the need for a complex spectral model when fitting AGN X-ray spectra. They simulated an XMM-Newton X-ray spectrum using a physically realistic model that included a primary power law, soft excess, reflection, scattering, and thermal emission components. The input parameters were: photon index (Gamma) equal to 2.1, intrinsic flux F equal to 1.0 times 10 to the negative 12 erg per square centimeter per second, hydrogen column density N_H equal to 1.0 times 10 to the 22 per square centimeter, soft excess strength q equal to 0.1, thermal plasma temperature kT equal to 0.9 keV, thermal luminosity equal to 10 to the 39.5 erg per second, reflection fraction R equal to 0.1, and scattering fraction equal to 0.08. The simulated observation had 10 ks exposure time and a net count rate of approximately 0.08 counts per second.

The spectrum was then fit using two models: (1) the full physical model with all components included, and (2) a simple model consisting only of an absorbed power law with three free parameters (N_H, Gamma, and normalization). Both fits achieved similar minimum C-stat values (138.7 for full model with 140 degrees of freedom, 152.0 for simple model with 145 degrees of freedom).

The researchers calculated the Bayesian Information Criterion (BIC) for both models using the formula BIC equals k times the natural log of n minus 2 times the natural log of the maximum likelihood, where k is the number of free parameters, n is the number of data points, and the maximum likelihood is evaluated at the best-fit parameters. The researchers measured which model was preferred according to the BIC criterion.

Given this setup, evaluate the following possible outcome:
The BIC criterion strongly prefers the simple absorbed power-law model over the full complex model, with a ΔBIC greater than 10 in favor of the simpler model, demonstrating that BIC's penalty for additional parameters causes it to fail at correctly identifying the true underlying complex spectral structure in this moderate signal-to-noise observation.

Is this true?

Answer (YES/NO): YES